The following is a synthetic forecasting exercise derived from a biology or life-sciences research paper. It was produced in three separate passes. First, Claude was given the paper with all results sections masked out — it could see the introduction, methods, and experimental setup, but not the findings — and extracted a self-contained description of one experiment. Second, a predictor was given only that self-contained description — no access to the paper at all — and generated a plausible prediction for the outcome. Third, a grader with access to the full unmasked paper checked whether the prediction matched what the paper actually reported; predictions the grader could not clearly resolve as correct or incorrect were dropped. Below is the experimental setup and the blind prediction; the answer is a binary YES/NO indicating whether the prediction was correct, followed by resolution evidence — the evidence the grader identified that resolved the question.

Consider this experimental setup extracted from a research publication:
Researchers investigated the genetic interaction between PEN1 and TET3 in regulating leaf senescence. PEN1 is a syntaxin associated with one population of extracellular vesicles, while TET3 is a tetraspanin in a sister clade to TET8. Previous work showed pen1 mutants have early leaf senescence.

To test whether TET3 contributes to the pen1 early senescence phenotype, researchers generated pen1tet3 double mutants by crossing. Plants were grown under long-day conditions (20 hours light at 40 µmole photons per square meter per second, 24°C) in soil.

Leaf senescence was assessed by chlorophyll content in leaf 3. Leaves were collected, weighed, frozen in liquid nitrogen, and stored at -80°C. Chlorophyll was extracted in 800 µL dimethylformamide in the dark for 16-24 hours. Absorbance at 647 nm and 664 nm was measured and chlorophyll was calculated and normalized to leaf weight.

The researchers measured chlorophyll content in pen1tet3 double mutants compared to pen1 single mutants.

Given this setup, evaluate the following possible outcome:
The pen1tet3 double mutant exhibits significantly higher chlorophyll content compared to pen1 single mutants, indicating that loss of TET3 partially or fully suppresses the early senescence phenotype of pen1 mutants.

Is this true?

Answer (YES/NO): YES